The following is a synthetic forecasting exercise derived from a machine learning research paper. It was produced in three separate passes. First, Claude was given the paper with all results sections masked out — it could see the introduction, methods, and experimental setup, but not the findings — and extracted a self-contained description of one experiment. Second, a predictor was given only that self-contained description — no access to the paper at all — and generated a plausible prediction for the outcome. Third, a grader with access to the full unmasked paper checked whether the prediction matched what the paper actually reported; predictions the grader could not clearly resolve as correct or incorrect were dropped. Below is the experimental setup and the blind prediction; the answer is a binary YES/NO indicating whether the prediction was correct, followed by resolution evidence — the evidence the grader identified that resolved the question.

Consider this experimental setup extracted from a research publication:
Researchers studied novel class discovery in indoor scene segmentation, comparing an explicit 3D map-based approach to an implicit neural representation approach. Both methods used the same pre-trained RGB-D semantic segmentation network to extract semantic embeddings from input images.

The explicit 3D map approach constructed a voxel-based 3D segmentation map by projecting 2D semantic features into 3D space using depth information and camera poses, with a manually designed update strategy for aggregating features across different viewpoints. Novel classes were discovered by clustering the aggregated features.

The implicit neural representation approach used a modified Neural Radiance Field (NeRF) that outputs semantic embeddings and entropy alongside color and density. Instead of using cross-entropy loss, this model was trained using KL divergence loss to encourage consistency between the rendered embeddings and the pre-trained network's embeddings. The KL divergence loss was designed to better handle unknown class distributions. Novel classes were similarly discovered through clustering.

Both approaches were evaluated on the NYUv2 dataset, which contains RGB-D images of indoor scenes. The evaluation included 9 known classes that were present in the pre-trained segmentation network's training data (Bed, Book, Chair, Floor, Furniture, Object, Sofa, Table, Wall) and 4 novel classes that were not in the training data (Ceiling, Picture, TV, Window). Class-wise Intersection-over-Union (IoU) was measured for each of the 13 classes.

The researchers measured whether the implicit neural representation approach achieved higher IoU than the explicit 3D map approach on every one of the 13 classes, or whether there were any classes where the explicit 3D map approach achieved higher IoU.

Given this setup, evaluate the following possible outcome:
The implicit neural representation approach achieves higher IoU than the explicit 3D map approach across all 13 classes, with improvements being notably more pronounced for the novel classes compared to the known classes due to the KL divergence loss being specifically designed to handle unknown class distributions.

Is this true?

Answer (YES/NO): NO